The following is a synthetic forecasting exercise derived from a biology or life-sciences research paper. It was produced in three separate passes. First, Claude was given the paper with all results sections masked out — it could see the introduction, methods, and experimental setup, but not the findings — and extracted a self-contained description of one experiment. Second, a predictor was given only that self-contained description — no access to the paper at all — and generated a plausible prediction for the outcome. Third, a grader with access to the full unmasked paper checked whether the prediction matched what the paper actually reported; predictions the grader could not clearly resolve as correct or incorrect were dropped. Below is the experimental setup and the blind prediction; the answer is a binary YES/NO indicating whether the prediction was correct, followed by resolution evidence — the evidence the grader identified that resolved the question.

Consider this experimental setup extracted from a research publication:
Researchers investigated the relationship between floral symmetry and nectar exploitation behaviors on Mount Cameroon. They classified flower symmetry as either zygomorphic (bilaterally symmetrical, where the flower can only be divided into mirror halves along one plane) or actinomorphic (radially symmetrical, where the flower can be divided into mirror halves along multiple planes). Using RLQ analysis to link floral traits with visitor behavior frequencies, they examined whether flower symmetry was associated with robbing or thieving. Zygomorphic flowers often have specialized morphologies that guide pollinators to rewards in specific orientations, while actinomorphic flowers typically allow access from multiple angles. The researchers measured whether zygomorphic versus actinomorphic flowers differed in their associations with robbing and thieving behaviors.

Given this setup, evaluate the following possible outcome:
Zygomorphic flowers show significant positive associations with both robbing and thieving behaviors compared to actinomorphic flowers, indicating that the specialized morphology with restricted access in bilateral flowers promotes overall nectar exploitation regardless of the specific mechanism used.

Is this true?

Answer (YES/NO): NO